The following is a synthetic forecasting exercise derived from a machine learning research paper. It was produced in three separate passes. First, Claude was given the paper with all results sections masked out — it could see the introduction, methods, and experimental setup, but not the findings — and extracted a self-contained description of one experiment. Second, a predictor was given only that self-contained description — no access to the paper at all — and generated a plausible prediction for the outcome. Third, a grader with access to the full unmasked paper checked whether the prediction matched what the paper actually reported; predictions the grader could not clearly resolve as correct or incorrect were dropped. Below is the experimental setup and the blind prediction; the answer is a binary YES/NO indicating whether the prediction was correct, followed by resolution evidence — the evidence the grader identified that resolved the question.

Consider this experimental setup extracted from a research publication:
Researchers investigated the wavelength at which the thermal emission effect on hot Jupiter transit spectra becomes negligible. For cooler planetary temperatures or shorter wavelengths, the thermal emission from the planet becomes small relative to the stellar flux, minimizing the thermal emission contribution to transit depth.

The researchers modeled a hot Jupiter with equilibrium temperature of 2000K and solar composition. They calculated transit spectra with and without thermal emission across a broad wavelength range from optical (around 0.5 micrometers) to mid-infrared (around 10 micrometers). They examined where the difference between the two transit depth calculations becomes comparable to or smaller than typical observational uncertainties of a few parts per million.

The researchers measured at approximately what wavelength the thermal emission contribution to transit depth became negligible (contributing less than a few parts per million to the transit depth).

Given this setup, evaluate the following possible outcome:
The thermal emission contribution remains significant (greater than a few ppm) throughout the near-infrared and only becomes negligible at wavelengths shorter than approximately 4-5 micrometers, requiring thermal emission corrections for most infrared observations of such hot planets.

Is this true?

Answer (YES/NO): NO